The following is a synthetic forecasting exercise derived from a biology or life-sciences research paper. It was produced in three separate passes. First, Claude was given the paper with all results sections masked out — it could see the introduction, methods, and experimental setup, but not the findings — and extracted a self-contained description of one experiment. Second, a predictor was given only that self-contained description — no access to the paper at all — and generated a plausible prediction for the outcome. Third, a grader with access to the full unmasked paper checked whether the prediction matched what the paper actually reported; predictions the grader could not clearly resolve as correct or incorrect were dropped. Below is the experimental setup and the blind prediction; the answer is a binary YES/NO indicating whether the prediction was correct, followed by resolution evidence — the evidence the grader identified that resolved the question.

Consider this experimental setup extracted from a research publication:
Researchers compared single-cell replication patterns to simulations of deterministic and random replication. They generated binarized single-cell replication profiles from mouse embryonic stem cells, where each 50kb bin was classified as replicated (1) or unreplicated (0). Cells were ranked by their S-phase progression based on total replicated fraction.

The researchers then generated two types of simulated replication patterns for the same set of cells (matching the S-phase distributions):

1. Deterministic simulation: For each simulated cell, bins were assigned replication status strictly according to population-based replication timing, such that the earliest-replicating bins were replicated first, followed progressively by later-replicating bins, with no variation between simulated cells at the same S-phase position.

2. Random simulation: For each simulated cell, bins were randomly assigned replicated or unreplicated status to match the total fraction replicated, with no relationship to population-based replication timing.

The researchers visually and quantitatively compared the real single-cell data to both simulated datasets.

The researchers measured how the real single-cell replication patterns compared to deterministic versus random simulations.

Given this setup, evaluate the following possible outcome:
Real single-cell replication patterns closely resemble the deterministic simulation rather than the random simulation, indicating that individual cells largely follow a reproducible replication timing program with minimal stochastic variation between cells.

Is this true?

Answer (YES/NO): NO